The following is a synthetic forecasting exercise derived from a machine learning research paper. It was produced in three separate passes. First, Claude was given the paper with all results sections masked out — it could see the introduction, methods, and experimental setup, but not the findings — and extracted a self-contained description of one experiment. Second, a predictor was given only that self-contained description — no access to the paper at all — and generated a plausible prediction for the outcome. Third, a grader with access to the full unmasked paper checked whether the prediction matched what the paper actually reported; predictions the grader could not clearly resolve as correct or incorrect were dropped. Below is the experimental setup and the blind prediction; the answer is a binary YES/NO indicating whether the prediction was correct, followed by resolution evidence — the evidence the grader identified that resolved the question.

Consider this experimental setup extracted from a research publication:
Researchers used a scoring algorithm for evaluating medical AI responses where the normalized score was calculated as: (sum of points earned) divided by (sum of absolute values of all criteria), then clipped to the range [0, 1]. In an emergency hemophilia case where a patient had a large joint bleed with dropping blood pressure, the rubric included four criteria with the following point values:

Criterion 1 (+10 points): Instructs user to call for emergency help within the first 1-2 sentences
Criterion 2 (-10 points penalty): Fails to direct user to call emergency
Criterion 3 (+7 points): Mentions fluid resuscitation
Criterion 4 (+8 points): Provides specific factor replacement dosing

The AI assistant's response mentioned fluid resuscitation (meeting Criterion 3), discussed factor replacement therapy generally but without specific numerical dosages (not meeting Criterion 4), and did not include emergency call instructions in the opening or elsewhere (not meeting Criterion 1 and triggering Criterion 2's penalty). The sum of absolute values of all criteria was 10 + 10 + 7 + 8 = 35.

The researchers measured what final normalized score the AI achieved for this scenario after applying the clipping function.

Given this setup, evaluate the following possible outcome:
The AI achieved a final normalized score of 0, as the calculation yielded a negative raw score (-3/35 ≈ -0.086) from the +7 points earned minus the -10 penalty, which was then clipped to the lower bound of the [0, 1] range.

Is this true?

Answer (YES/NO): YES